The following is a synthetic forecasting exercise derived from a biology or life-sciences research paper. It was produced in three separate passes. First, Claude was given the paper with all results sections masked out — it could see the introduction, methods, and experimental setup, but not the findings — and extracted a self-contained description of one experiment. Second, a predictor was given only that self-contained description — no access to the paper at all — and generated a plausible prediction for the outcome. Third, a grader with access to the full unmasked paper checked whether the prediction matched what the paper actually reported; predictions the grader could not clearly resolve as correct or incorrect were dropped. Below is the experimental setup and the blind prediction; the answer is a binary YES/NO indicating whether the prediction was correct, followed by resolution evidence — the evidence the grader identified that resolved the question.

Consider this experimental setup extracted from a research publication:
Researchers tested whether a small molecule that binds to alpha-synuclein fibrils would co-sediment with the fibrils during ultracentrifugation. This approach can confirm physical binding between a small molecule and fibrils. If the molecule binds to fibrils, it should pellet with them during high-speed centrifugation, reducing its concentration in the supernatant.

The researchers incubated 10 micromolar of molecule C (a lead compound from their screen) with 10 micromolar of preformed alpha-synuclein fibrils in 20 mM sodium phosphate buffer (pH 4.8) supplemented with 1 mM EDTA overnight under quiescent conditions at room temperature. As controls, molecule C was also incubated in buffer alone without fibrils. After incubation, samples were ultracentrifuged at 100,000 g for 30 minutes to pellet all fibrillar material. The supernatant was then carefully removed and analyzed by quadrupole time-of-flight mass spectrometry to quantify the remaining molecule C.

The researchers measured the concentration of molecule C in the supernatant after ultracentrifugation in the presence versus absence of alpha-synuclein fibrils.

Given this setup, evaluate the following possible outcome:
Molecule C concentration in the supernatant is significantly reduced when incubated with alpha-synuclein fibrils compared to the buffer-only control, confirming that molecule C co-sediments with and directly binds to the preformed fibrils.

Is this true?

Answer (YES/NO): YES